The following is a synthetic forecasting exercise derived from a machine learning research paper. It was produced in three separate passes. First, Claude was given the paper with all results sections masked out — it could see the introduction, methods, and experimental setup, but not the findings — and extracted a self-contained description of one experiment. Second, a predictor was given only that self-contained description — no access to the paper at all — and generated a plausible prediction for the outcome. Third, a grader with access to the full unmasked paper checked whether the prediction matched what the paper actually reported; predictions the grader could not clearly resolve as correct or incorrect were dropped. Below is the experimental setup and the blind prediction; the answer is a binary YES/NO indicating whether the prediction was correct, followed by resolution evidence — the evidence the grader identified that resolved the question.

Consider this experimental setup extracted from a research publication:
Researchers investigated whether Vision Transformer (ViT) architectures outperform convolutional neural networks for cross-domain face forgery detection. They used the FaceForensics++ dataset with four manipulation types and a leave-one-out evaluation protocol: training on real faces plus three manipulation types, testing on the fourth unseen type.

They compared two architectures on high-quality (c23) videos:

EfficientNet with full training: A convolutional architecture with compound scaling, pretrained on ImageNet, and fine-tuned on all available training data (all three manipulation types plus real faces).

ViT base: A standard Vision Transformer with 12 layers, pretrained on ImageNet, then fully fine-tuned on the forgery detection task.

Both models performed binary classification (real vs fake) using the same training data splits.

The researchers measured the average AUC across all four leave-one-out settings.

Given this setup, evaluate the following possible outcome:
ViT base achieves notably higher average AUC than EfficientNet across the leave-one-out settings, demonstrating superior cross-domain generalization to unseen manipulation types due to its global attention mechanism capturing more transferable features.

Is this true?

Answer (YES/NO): NO